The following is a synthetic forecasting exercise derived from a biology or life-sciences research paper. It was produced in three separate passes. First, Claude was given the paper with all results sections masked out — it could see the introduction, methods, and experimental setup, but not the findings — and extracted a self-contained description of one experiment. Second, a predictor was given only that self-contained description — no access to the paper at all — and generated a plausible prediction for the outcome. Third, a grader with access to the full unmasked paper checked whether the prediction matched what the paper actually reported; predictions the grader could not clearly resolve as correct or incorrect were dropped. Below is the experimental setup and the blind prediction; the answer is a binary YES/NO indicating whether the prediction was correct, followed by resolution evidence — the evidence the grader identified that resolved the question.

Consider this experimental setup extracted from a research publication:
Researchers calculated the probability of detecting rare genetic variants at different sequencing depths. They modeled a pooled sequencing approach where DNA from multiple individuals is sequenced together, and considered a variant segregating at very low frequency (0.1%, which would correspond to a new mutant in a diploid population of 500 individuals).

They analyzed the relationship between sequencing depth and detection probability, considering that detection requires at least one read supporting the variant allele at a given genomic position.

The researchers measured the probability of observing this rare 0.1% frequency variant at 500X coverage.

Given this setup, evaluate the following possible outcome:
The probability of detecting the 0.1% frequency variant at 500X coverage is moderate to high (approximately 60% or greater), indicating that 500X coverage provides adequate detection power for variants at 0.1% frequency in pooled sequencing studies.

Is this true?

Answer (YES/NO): NO